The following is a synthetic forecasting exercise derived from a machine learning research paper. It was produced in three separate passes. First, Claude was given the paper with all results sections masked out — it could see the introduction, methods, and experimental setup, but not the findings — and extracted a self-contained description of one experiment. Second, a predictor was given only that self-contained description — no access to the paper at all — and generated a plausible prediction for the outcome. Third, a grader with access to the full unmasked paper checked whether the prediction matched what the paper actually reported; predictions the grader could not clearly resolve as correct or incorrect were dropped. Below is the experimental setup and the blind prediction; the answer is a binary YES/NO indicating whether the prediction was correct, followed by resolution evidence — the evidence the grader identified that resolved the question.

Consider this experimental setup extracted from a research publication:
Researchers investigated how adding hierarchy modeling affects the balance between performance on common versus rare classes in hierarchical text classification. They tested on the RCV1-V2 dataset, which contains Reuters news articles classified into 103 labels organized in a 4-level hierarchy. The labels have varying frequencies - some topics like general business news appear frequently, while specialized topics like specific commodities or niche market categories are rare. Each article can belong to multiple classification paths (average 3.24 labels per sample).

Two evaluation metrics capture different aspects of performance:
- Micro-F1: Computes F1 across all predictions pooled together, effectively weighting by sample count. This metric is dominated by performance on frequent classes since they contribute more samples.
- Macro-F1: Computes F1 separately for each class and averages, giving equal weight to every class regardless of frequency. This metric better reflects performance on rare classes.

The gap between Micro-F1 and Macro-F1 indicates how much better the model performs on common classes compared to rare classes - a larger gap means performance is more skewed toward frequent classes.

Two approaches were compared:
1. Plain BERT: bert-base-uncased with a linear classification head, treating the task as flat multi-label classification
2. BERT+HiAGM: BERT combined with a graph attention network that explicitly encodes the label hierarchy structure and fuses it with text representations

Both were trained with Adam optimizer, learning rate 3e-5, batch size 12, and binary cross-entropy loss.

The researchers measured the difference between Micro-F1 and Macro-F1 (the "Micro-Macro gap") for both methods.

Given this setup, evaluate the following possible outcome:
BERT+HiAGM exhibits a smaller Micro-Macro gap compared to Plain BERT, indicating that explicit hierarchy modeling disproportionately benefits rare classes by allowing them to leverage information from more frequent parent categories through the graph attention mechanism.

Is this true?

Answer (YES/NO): YES